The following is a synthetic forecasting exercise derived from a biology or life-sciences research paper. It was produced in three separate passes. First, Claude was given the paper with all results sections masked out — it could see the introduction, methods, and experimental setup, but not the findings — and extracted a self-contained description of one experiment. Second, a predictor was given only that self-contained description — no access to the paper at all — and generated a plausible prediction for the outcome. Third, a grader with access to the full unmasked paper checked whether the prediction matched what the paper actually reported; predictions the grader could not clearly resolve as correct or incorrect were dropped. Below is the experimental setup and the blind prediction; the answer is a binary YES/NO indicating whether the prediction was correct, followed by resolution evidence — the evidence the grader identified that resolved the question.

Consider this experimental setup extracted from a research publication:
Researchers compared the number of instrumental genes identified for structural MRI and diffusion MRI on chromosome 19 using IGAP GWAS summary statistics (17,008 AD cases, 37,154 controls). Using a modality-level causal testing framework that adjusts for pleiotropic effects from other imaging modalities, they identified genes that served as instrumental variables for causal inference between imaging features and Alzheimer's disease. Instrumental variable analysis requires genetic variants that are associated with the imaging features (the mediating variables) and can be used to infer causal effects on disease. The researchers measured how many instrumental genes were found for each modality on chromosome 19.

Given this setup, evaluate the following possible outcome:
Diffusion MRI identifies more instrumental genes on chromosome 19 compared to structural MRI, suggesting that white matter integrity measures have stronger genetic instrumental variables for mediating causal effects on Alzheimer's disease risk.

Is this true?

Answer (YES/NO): NO